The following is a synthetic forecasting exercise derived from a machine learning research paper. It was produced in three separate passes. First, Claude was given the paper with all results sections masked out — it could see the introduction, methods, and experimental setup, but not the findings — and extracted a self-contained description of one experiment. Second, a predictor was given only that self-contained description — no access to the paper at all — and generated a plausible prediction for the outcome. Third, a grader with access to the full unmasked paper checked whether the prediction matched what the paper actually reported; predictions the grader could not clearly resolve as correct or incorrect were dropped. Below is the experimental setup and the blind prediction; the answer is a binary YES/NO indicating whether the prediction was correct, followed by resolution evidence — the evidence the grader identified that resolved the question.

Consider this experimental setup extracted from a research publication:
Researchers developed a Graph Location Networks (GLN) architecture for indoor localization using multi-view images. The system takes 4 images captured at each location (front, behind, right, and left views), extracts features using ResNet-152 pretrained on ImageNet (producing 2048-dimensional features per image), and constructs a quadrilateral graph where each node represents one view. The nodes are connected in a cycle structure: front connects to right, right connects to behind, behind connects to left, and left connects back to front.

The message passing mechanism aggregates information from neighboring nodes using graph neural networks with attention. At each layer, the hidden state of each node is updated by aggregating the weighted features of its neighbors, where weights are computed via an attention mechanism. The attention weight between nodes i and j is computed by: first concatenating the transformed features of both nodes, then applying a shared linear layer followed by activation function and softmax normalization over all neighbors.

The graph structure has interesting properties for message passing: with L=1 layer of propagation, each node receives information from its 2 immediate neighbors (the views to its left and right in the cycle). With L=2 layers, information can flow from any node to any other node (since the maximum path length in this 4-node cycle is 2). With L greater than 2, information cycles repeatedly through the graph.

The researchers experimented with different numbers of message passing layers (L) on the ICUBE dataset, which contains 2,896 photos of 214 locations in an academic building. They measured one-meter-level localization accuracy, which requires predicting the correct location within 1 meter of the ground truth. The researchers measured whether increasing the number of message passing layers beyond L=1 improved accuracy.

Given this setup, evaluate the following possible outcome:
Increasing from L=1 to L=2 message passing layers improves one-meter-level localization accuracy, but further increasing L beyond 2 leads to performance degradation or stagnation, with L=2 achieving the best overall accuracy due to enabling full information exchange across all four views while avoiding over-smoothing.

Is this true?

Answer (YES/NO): NO